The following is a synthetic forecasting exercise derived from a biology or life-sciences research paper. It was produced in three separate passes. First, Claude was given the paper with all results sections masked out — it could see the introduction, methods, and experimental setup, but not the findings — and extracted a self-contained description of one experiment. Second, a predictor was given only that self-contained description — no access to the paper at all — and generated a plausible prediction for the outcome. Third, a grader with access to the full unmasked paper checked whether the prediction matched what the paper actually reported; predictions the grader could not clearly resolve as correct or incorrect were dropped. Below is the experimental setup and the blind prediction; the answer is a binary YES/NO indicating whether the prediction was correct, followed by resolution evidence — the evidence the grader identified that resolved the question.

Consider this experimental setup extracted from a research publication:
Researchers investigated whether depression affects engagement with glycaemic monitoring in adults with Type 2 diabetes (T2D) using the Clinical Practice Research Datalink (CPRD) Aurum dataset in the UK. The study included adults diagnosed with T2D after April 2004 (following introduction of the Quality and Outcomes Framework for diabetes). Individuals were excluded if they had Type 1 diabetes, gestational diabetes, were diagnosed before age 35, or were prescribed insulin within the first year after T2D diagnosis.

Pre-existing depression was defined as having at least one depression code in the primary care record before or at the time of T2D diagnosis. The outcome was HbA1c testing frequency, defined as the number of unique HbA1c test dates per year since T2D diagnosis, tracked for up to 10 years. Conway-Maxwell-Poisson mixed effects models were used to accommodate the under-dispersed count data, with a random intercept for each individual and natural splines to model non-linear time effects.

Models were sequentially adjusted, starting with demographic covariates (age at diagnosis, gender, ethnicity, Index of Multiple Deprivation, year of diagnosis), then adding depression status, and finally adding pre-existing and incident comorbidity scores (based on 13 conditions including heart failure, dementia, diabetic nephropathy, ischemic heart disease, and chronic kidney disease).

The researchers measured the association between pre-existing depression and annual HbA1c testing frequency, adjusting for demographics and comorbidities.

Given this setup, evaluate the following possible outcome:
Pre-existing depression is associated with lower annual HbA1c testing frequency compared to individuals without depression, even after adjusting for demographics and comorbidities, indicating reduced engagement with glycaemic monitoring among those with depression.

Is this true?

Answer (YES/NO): NO